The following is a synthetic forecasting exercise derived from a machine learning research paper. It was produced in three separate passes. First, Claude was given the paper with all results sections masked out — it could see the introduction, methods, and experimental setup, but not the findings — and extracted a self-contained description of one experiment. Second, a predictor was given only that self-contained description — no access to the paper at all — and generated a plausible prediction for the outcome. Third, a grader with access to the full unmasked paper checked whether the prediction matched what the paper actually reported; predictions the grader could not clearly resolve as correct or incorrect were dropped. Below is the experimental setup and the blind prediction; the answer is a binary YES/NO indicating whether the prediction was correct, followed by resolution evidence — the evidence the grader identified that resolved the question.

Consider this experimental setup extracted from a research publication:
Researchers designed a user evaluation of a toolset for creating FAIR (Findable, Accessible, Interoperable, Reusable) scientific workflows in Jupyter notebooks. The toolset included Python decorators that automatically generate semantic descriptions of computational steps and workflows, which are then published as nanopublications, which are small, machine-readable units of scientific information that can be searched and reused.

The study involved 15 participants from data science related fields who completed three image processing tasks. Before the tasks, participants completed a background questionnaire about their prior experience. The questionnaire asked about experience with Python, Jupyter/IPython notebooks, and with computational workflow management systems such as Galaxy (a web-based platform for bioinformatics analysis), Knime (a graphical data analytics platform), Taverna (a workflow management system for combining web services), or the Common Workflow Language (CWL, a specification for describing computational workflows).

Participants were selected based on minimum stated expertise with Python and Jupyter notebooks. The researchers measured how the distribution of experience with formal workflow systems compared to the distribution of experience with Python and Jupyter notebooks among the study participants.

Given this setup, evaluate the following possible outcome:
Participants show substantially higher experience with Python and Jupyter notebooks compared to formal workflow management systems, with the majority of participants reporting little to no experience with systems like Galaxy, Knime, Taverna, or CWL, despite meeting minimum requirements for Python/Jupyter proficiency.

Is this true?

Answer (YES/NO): YES